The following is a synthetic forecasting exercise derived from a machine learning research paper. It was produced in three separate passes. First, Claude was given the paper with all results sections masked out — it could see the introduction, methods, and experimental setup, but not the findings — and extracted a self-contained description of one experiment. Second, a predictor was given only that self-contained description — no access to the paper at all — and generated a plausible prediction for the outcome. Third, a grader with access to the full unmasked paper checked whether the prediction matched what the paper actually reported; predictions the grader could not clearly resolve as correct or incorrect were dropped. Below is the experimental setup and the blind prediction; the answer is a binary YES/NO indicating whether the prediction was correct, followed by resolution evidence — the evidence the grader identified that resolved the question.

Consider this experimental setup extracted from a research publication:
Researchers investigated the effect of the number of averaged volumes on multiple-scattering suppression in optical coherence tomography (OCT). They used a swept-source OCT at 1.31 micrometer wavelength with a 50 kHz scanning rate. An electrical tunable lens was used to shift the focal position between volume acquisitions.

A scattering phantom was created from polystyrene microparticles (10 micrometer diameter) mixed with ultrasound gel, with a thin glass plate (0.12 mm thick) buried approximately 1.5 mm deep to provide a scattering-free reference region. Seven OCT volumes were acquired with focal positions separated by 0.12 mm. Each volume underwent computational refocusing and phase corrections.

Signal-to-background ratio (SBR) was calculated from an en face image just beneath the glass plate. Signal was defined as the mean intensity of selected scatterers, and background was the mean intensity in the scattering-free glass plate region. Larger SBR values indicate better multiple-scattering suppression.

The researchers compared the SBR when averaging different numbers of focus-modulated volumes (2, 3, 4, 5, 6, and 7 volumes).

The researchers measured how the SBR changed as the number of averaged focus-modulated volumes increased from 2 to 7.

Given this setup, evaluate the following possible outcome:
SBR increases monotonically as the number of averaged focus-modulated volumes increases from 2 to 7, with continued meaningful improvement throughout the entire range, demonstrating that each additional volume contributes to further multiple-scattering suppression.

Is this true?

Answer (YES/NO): NO